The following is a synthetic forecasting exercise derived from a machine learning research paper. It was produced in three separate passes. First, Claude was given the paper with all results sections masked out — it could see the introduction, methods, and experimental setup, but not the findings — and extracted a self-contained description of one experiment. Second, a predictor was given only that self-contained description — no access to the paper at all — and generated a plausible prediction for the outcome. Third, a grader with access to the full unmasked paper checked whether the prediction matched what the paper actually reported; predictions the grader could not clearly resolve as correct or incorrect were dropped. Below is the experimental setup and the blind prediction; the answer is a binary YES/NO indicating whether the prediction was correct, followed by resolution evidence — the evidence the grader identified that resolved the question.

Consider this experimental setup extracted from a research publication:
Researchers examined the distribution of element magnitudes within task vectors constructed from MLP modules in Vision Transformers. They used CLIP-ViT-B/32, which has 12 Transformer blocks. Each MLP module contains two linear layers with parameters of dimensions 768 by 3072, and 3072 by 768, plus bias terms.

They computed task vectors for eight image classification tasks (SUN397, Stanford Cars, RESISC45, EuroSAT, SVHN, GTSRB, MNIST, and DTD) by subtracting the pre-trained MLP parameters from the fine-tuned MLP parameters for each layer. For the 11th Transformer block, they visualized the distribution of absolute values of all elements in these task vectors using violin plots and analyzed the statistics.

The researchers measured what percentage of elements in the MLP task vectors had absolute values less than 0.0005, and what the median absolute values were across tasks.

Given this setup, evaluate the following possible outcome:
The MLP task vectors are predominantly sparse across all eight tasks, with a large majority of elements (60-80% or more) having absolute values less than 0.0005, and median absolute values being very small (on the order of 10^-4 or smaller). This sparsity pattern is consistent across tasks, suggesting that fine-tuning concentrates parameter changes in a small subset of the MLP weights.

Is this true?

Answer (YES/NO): YES